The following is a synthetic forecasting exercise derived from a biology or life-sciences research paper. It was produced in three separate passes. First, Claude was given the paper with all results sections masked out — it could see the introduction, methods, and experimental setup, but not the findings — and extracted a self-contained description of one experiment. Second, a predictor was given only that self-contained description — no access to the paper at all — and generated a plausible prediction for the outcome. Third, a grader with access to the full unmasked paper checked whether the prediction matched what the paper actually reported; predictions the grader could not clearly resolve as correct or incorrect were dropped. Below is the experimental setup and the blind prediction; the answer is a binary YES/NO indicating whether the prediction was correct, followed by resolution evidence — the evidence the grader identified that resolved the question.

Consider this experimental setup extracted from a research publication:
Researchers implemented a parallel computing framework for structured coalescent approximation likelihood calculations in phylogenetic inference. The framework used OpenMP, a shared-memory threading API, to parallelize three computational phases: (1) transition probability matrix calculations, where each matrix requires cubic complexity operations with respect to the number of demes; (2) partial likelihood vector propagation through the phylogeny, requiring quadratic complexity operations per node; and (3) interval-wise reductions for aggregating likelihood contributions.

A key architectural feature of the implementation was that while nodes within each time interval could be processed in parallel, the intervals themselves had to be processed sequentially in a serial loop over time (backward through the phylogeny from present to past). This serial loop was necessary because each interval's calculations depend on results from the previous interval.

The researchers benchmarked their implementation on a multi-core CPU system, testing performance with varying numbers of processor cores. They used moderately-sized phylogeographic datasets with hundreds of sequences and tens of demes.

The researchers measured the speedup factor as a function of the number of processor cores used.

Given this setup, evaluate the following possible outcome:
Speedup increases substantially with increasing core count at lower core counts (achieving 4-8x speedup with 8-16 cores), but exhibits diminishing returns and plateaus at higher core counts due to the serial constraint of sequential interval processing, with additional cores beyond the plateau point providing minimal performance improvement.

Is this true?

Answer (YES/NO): NO